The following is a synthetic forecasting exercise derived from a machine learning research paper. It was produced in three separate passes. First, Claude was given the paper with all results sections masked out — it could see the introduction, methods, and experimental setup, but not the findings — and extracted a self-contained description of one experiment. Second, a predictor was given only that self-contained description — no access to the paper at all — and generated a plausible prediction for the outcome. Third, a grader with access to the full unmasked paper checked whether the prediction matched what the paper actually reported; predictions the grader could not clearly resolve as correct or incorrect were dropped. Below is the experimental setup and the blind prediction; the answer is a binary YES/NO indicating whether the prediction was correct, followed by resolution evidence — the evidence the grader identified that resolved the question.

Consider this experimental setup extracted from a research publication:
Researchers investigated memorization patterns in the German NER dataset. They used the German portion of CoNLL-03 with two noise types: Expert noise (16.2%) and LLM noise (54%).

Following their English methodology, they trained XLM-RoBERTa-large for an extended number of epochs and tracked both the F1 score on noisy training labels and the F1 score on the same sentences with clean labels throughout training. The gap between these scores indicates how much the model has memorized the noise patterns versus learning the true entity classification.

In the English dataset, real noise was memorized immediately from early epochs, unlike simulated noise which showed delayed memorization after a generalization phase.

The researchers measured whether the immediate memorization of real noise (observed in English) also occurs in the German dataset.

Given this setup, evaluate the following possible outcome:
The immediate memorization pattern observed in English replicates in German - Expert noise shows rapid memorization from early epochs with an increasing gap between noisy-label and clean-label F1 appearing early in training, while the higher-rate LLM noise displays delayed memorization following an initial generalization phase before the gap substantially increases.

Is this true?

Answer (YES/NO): NO